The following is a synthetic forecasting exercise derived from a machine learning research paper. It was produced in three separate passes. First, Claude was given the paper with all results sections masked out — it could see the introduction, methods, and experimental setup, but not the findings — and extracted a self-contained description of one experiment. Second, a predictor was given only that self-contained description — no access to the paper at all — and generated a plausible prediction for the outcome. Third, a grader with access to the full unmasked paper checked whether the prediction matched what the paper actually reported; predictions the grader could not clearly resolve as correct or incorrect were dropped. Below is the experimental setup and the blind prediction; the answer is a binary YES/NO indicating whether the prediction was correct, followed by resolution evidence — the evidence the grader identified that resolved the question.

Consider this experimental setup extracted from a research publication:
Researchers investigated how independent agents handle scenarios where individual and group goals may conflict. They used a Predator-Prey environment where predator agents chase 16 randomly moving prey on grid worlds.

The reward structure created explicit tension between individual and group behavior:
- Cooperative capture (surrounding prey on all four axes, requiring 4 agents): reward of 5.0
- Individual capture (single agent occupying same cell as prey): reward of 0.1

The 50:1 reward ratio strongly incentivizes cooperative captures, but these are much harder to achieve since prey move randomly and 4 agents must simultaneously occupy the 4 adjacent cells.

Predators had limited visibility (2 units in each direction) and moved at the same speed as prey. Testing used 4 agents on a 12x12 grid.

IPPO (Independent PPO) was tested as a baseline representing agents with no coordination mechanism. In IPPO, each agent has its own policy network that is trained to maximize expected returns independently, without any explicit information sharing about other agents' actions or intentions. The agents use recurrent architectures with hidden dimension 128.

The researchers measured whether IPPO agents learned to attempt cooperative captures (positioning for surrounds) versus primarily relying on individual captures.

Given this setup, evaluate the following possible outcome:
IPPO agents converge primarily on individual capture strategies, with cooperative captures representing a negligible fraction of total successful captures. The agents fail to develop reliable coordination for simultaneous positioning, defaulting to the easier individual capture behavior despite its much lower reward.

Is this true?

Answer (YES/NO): YES